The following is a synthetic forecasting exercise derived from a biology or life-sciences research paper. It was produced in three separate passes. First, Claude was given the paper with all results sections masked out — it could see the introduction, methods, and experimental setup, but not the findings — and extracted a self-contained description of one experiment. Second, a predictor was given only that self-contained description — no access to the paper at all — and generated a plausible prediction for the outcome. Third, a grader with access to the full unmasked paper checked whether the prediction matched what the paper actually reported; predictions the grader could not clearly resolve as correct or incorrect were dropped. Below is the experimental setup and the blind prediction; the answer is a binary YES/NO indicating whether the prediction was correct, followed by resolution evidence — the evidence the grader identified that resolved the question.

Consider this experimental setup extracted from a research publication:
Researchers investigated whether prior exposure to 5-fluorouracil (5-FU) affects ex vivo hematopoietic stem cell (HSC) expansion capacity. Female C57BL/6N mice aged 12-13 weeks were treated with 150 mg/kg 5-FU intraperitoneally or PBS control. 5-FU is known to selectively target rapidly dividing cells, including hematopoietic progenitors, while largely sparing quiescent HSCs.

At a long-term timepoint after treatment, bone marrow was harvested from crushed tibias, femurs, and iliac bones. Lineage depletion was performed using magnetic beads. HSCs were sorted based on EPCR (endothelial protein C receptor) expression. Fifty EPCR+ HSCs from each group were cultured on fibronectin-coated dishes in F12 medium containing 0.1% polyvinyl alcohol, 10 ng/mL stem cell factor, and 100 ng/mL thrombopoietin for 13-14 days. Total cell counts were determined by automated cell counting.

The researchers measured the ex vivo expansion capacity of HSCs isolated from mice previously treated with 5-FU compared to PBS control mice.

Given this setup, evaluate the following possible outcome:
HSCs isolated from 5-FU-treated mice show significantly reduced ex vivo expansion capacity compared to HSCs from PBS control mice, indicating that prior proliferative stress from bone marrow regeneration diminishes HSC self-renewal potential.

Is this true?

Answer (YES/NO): NO